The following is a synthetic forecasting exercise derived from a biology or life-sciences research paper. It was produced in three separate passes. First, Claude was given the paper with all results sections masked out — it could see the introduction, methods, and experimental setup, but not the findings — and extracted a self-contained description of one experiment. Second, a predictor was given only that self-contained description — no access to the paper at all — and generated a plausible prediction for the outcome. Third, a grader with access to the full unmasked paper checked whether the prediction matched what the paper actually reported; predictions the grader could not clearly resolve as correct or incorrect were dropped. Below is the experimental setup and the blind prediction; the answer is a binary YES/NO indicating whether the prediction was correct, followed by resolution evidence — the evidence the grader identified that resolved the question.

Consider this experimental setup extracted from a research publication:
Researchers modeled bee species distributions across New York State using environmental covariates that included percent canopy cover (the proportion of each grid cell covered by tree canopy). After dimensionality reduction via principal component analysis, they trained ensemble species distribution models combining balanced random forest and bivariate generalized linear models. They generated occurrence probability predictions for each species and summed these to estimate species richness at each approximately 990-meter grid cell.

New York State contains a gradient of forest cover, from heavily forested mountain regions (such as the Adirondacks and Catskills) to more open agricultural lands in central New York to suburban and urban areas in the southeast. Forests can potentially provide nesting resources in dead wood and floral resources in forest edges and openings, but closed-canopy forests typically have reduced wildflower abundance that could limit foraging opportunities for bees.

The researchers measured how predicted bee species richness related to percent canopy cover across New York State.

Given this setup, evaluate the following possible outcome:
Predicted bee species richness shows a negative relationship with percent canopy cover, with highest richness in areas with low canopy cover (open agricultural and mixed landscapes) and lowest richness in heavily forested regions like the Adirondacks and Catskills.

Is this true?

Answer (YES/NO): NO